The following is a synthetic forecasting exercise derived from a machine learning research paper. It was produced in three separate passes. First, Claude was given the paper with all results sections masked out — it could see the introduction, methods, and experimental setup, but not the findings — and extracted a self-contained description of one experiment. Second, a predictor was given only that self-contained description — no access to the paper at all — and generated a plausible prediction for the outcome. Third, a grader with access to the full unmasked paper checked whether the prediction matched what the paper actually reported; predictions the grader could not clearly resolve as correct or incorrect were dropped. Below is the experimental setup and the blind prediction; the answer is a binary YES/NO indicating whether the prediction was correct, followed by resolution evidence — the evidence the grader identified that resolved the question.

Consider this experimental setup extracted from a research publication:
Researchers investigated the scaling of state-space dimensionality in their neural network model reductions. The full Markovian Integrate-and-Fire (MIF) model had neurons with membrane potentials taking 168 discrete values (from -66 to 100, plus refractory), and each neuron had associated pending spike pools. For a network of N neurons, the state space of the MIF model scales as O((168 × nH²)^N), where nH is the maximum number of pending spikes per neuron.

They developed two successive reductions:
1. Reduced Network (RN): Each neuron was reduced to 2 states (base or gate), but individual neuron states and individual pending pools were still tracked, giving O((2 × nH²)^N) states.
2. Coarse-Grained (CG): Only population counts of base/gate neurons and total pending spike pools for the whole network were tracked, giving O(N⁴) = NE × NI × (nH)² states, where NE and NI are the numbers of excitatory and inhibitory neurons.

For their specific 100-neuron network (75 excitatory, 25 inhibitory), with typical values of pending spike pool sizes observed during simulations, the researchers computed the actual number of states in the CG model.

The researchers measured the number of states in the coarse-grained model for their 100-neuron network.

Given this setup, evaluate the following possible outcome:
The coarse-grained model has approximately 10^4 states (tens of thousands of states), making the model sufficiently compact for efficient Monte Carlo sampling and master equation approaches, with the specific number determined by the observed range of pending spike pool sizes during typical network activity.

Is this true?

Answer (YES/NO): NO